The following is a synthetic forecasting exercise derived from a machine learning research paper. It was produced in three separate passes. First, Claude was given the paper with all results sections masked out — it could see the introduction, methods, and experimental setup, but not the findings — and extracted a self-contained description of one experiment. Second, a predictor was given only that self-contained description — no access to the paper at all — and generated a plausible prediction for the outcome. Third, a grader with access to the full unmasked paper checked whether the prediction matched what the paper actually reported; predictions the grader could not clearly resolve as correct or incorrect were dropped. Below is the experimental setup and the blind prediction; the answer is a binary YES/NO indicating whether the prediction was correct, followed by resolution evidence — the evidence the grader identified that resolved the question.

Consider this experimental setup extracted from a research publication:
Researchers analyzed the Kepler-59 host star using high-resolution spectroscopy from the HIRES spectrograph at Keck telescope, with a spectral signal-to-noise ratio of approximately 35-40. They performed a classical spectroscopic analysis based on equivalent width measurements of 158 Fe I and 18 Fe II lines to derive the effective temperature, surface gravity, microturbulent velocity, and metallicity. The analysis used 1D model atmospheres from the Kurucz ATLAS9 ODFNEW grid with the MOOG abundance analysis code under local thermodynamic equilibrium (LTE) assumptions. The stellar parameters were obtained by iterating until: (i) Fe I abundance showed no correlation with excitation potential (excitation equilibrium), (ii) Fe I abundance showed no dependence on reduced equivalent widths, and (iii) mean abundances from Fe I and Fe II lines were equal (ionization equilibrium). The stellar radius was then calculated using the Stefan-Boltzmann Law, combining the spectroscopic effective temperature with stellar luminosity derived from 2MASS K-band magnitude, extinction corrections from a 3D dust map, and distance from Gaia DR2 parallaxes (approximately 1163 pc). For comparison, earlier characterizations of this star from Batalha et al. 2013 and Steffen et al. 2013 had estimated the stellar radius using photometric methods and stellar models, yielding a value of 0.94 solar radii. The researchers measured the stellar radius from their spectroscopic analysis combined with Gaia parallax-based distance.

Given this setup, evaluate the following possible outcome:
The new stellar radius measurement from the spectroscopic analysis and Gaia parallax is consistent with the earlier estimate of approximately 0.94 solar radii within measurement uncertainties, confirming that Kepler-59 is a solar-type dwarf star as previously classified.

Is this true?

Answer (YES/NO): NO